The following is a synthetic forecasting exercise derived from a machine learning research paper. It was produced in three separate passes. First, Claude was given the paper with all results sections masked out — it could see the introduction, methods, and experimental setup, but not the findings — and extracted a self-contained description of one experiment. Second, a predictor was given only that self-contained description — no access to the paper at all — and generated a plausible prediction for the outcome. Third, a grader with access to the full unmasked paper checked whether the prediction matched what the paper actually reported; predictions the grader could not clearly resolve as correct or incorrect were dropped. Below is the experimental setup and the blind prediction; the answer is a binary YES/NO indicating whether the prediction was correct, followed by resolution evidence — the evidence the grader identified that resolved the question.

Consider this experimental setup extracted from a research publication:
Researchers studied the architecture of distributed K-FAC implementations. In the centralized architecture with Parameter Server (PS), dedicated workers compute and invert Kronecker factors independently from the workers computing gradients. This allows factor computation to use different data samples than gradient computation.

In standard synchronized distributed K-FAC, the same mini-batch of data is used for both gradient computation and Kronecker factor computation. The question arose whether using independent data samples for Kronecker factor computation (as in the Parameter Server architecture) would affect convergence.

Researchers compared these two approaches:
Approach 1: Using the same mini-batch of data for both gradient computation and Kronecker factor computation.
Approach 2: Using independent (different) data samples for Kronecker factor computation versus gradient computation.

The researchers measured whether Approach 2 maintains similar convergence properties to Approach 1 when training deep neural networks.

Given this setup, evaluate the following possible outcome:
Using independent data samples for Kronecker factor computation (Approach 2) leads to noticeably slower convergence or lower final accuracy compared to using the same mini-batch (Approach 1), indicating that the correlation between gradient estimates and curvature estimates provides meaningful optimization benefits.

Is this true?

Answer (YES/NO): NO